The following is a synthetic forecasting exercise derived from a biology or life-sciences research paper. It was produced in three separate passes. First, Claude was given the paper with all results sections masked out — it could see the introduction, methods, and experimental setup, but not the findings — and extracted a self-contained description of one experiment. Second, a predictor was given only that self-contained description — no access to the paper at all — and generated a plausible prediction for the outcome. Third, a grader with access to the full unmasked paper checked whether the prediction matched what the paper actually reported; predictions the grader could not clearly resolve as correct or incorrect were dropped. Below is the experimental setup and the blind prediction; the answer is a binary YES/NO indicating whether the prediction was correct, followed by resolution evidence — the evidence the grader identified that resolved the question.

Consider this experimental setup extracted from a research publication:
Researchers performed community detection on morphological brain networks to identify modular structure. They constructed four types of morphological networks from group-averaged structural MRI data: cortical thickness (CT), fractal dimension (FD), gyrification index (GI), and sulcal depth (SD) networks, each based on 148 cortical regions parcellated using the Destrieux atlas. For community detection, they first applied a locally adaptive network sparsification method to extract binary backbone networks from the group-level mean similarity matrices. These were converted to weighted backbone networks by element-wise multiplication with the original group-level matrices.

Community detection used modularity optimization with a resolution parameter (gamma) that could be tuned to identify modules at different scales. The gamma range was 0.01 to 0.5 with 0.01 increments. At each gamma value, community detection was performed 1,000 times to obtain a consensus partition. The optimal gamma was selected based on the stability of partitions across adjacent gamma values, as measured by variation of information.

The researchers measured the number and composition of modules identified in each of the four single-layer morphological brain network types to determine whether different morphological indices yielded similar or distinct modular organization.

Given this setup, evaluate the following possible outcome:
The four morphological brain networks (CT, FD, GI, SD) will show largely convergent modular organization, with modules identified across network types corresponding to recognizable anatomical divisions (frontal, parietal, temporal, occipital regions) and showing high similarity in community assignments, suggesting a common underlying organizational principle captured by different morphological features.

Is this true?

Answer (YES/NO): NO